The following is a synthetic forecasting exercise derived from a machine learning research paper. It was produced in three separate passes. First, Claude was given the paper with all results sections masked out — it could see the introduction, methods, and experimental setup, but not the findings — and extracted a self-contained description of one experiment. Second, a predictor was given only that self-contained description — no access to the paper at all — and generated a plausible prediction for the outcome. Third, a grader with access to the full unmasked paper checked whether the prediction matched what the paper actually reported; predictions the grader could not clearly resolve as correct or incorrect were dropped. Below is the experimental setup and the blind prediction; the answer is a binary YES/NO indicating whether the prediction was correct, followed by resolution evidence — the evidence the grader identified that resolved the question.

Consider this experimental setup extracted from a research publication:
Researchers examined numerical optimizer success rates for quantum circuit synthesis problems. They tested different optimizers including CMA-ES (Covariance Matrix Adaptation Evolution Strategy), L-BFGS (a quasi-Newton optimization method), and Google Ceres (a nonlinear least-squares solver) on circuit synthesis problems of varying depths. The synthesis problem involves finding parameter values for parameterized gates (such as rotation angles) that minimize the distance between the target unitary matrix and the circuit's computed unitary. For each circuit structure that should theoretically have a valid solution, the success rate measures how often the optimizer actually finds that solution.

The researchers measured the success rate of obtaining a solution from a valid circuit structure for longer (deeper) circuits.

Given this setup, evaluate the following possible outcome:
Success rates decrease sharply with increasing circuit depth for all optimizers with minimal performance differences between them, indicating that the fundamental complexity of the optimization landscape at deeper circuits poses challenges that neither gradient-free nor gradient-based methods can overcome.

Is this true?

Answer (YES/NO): NO